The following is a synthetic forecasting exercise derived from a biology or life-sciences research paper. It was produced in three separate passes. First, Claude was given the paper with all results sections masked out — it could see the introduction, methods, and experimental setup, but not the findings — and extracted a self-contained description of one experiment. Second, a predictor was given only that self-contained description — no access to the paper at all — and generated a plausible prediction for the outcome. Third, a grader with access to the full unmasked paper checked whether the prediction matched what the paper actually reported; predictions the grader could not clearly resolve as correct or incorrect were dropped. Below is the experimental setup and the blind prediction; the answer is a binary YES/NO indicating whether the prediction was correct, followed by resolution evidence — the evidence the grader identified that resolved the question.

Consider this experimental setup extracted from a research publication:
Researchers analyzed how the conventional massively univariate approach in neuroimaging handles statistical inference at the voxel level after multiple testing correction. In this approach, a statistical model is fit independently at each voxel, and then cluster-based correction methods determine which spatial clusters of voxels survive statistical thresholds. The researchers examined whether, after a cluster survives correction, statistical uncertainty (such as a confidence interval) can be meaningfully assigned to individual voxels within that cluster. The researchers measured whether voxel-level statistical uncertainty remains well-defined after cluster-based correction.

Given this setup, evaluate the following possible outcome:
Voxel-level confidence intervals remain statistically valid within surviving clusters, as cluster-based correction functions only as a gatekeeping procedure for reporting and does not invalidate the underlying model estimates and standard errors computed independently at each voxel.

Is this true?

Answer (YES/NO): NO